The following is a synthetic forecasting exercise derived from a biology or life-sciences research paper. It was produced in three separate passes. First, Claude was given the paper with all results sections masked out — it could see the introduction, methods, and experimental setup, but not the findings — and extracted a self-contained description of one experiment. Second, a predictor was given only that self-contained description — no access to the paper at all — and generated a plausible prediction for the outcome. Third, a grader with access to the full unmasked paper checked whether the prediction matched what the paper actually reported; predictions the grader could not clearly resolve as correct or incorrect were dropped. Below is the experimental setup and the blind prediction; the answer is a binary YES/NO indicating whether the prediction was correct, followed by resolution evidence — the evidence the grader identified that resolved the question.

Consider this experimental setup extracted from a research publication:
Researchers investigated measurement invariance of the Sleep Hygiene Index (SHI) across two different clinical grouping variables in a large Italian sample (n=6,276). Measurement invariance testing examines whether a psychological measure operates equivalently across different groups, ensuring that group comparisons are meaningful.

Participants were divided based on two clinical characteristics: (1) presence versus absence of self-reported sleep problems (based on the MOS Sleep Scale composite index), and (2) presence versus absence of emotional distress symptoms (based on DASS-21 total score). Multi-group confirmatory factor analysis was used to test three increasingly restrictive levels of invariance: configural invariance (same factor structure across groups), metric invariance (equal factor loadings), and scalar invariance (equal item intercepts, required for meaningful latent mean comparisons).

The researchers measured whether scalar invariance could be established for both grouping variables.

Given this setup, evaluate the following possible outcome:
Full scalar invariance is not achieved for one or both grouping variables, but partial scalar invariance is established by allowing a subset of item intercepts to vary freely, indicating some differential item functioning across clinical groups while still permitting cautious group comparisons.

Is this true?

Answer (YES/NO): NO